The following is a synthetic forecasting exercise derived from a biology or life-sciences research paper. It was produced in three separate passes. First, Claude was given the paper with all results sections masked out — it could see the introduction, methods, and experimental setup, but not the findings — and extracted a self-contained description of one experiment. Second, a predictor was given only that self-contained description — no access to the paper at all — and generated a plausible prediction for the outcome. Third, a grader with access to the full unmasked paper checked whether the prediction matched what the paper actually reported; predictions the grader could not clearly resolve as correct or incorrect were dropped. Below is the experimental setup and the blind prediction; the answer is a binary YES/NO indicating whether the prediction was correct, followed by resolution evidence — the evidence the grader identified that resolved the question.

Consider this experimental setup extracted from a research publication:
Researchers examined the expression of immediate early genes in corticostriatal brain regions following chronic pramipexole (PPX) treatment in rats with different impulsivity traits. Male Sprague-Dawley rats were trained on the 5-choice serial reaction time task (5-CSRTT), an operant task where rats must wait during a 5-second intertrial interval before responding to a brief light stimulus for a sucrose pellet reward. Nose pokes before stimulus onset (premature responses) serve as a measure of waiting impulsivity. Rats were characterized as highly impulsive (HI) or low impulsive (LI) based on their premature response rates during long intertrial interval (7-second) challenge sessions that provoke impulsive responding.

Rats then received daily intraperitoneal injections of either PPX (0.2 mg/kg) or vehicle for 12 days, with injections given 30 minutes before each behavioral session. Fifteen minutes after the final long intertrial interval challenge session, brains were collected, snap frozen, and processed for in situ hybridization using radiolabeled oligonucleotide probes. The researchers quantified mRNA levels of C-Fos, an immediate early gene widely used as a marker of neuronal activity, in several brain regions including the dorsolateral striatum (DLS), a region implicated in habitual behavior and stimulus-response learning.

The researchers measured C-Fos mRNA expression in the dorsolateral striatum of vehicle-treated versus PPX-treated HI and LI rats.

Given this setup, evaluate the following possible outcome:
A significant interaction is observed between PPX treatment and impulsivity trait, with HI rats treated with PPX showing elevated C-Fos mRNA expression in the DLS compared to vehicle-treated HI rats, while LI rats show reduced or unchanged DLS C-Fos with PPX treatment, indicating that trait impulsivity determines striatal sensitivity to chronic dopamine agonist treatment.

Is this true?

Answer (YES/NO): NO